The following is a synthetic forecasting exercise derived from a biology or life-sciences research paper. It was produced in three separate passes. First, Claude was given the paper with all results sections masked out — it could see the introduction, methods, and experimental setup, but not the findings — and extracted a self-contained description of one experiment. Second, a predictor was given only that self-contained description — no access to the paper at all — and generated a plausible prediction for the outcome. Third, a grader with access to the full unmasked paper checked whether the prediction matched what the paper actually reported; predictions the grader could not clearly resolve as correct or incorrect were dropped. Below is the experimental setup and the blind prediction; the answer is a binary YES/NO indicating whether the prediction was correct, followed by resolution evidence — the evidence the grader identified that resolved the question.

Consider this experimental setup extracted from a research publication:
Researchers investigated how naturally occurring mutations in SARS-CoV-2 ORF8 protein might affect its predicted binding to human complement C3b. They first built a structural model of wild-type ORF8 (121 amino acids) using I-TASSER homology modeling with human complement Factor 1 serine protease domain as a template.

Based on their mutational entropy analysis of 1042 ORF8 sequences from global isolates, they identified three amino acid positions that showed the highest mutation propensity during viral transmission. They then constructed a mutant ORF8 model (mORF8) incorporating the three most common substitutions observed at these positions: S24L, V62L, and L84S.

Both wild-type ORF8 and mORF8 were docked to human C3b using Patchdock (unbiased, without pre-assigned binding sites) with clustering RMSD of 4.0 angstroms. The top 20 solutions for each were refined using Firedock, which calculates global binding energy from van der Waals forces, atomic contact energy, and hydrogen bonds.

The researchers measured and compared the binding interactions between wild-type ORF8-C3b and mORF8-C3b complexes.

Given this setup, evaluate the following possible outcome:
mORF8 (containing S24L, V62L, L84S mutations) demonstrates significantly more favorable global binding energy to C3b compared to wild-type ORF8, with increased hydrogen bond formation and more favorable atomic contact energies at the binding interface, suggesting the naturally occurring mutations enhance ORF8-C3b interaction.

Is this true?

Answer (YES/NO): NO